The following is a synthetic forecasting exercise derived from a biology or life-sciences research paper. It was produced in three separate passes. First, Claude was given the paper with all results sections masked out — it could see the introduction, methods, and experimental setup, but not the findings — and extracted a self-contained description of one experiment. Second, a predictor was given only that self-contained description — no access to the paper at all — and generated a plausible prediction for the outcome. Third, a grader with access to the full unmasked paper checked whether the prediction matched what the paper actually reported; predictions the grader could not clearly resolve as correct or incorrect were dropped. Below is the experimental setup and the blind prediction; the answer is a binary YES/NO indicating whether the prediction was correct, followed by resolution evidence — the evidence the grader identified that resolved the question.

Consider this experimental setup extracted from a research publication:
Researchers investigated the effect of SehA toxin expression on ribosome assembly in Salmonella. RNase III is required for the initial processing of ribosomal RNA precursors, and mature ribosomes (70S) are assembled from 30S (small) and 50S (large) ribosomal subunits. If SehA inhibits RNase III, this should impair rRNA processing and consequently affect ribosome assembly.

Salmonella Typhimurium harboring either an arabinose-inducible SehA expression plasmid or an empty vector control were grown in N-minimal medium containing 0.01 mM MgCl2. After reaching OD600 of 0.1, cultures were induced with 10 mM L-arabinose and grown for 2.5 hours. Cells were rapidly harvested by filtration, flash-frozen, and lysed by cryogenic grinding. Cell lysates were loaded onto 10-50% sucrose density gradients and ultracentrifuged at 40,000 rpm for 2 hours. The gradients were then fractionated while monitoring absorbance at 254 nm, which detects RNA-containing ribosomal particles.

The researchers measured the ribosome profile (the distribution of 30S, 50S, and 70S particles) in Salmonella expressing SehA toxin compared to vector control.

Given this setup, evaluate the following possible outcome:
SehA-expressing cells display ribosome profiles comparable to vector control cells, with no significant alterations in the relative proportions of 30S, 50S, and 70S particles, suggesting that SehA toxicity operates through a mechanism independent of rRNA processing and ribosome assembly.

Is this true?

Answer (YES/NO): NO